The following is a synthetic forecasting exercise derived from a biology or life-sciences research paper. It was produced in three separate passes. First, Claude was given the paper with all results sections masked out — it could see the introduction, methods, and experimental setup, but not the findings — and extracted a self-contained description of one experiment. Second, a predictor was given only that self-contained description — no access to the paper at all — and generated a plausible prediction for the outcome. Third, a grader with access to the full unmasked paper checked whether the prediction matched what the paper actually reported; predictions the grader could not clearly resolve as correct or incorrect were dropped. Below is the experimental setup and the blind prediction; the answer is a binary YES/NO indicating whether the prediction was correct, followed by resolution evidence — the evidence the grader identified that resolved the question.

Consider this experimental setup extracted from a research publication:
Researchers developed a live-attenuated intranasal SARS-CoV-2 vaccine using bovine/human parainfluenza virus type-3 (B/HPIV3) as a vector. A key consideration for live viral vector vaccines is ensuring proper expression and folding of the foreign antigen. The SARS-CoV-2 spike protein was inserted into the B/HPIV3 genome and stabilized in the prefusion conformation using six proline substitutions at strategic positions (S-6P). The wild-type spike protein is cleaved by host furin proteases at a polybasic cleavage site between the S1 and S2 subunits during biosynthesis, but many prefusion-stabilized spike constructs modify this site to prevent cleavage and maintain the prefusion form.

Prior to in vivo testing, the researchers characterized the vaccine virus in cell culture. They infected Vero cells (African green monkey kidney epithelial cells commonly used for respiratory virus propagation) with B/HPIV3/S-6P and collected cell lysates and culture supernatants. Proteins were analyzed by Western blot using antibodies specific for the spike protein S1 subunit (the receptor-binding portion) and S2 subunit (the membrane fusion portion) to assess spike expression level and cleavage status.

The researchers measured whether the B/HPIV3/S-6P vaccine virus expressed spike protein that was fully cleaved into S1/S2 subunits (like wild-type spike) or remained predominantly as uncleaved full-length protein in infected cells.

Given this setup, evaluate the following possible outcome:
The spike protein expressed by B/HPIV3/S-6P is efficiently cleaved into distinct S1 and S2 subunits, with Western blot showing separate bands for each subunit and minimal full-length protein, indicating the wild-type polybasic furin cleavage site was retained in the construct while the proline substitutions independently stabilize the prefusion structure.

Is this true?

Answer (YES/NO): NO